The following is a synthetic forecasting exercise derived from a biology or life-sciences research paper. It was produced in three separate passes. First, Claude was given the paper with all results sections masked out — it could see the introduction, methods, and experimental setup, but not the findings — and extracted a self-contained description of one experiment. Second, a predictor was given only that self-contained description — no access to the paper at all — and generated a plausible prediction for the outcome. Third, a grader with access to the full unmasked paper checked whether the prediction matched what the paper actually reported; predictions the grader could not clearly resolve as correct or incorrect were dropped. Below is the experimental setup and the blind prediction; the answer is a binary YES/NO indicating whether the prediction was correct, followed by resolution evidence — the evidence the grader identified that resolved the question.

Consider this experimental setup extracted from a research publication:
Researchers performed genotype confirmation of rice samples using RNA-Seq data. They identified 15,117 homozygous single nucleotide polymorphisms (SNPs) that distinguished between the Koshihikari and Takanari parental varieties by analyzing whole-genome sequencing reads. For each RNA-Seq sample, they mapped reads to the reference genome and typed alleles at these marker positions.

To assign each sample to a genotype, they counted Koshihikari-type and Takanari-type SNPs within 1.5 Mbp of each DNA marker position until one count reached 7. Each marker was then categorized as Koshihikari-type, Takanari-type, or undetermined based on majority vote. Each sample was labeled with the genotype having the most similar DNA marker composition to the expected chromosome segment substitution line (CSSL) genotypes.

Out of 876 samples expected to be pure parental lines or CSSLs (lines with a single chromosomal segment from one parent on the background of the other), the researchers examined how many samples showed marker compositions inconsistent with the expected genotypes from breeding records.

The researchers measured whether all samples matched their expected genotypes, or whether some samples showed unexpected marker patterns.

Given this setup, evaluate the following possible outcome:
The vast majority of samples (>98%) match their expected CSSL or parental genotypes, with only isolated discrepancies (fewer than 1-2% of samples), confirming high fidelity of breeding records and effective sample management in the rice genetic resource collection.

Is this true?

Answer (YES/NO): YES